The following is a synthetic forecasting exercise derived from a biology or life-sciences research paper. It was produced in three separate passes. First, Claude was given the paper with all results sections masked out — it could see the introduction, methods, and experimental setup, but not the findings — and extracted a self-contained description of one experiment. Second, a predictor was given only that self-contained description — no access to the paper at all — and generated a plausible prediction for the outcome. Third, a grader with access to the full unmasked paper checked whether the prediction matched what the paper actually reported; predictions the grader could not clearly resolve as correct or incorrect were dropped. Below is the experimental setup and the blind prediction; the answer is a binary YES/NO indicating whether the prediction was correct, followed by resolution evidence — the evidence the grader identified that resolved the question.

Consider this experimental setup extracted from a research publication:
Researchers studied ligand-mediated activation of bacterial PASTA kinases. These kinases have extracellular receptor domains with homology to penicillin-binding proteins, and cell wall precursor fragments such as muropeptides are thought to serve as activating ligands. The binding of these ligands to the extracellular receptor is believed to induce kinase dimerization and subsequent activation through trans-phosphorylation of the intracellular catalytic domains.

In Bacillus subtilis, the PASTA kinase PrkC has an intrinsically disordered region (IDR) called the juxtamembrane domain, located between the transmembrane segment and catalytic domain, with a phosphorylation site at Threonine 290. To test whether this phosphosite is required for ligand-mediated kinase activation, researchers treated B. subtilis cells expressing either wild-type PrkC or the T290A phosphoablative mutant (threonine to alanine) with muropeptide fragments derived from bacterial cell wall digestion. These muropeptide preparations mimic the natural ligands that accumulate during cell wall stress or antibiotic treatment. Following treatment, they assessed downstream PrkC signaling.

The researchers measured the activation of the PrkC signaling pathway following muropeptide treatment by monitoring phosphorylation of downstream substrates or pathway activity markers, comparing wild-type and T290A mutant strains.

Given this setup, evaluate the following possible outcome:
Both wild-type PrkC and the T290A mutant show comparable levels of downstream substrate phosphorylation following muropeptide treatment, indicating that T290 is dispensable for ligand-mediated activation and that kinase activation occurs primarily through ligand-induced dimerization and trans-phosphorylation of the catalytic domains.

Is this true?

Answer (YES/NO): NO